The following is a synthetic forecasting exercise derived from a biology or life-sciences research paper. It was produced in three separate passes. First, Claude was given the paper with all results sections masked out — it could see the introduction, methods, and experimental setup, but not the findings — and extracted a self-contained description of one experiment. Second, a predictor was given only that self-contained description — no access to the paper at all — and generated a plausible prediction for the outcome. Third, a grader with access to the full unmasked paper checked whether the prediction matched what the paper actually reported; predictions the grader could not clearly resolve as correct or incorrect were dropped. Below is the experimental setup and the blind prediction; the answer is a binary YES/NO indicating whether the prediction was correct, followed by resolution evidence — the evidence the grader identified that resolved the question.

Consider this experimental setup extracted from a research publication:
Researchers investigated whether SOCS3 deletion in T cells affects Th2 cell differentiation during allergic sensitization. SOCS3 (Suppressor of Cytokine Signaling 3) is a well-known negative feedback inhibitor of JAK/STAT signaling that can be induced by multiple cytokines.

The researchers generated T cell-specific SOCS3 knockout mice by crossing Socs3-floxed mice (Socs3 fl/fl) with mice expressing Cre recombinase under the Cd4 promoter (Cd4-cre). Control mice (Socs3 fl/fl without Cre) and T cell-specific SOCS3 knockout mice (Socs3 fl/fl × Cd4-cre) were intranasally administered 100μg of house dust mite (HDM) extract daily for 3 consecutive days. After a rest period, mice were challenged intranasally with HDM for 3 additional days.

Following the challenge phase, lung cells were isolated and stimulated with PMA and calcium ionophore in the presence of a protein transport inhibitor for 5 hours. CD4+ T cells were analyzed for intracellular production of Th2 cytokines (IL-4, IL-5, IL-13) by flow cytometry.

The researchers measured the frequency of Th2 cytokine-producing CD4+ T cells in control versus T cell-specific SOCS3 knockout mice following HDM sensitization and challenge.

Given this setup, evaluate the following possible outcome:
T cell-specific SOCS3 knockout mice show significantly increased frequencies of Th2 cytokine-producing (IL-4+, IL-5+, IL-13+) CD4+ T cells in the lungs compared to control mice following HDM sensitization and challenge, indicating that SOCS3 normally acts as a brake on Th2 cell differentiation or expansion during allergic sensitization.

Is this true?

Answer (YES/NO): YES